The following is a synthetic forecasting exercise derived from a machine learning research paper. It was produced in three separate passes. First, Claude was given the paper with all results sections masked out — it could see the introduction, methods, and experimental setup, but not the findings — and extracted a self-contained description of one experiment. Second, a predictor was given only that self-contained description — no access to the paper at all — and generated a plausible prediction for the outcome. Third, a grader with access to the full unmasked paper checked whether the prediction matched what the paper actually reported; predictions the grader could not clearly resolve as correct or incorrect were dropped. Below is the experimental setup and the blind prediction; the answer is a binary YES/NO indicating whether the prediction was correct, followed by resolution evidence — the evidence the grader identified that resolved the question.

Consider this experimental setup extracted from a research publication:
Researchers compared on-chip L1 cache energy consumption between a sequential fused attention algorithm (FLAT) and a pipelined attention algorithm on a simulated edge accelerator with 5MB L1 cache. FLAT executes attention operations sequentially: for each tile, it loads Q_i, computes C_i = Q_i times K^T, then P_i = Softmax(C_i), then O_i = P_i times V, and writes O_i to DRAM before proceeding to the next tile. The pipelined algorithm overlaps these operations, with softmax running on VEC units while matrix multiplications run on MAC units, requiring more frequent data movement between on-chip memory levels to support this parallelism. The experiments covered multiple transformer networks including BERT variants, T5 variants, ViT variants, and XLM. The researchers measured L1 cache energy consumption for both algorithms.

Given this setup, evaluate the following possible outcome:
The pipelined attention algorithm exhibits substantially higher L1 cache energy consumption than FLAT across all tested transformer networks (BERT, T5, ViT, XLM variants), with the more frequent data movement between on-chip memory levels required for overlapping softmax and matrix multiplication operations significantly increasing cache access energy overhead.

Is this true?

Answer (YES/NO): NO